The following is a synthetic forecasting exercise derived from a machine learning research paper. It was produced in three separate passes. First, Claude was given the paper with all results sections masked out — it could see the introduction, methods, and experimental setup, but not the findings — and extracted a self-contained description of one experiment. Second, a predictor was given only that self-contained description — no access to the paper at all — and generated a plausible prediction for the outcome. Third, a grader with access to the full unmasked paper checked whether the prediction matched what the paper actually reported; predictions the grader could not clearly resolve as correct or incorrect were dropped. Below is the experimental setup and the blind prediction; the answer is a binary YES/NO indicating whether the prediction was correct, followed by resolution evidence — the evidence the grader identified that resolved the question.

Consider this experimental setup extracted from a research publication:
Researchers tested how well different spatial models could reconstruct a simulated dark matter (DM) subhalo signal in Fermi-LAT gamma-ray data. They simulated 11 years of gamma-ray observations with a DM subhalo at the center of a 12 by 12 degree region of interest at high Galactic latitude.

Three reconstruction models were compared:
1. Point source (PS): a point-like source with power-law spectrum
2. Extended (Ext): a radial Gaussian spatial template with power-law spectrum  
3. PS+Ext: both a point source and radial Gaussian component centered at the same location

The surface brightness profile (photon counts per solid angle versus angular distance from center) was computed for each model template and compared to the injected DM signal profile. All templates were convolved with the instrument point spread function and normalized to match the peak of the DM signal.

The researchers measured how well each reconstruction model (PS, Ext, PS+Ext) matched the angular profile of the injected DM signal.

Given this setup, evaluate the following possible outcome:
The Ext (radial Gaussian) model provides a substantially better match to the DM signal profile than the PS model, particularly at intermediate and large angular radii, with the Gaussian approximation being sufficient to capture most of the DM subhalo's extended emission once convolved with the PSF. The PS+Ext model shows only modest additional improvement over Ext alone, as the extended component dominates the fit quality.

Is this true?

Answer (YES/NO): NO